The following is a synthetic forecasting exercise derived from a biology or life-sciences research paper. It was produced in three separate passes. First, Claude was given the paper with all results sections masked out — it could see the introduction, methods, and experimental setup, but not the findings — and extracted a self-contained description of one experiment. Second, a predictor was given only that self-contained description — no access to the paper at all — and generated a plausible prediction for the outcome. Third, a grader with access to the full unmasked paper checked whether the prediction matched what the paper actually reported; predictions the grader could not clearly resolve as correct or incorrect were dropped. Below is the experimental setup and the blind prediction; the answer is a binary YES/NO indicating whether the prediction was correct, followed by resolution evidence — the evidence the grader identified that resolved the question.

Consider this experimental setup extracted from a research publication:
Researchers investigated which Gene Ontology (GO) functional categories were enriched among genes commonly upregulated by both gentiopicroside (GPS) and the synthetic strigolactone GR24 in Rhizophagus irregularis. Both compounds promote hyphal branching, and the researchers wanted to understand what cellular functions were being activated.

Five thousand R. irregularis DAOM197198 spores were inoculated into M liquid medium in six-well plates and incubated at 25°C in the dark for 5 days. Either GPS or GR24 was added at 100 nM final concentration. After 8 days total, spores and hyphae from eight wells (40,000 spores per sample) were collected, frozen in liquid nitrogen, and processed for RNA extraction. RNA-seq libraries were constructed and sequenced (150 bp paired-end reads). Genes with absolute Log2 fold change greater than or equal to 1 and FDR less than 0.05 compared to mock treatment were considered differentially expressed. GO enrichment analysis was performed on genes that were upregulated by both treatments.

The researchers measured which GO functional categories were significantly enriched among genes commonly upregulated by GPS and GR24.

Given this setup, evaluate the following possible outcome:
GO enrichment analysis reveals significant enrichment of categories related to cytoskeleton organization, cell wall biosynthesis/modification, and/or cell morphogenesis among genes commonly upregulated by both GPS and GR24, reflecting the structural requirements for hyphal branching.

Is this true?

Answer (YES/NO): YES